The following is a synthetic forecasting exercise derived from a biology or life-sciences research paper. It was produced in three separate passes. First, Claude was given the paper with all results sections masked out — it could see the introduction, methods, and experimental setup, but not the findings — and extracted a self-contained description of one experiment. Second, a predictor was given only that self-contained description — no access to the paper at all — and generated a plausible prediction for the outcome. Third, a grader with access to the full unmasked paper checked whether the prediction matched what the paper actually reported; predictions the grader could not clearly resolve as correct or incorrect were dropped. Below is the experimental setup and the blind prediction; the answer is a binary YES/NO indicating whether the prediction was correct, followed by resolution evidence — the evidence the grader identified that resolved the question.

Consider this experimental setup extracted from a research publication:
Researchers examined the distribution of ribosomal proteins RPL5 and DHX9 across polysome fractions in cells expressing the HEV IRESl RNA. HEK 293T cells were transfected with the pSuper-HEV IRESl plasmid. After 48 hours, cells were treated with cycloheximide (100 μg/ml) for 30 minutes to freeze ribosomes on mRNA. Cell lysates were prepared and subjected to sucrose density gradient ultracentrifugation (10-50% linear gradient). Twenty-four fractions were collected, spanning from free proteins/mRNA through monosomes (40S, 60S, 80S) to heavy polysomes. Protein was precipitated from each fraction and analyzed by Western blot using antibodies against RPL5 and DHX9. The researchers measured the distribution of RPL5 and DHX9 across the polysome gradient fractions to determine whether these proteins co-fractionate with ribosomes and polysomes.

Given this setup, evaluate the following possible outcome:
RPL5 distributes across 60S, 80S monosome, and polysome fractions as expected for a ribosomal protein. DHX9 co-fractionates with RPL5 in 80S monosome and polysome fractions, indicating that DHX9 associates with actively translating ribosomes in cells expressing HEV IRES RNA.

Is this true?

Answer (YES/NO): NO